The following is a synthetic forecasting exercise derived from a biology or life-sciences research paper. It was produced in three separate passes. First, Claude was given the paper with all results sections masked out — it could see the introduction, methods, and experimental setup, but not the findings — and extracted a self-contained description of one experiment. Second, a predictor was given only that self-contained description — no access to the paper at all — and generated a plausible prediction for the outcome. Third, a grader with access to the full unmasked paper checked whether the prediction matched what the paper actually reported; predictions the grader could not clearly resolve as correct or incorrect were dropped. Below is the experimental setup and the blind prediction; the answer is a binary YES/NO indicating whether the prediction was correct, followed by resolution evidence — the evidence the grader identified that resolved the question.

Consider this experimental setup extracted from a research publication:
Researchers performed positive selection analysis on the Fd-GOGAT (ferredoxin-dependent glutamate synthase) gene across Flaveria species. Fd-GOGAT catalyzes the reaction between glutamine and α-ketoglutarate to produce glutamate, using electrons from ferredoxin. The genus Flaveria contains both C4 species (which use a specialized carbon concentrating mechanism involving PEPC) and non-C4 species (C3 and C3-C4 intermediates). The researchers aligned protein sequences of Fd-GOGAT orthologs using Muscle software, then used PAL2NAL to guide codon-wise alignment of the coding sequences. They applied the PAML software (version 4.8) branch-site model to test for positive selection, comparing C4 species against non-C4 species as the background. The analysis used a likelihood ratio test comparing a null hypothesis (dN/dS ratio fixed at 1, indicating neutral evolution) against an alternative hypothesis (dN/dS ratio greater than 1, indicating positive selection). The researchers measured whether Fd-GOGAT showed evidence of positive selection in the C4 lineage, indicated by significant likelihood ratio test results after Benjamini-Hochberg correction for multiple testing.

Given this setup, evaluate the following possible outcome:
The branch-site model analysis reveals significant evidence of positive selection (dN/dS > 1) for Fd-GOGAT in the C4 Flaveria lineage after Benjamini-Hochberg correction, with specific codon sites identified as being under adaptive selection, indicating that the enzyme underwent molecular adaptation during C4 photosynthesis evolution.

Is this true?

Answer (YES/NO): YES